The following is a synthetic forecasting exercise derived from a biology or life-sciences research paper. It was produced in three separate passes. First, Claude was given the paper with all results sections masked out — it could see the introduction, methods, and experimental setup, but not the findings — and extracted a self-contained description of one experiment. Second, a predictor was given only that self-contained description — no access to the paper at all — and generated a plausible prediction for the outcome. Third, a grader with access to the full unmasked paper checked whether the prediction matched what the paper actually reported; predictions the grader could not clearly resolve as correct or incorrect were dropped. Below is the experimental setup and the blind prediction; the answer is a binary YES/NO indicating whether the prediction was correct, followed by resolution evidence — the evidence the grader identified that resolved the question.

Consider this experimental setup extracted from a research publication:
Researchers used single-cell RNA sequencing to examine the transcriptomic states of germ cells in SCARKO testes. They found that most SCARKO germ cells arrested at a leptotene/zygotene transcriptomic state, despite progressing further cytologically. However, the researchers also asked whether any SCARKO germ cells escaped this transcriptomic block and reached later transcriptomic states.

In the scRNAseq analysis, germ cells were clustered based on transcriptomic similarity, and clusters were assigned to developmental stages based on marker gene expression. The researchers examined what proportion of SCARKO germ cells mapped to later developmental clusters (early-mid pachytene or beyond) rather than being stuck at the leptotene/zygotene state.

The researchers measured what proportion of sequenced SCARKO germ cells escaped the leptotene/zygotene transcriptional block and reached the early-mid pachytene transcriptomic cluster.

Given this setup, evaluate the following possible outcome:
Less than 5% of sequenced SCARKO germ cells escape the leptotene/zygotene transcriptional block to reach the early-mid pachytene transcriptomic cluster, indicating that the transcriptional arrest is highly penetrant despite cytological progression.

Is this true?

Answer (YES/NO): YES